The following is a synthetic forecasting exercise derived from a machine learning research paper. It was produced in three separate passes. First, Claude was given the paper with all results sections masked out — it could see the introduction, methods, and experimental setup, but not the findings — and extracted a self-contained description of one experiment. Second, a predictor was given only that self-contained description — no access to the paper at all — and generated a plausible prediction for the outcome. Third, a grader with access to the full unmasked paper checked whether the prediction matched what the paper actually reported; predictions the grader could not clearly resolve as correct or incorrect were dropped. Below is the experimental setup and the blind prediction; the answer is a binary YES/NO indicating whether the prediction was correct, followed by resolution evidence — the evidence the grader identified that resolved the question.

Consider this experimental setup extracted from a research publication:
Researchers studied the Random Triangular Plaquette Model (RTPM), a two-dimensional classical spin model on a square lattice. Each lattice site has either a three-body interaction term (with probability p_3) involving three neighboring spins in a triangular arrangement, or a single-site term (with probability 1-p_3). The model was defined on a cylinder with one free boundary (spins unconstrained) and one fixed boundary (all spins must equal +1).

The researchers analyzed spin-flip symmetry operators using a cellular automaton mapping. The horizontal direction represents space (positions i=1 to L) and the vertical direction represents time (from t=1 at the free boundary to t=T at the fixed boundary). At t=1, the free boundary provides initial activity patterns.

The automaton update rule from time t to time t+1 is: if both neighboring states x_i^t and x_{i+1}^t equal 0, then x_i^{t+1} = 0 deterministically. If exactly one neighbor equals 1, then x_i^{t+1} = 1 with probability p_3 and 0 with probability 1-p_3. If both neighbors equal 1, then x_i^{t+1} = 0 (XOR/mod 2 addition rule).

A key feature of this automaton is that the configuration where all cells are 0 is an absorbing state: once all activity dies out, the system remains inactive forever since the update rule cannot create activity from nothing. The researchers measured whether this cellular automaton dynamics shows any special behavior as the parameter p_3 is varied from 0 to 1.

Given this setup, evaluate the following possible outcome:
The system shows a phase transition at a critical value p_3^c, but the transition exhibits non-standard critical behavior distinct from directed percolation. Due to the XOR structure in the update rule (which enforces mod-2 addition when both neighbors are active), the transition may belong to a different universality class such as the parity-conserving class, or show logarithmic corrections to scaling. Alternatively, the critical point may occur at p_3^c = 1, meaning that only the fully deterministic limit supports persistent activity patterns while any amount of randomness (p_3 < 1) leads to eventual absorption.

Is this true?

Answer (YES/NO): NO